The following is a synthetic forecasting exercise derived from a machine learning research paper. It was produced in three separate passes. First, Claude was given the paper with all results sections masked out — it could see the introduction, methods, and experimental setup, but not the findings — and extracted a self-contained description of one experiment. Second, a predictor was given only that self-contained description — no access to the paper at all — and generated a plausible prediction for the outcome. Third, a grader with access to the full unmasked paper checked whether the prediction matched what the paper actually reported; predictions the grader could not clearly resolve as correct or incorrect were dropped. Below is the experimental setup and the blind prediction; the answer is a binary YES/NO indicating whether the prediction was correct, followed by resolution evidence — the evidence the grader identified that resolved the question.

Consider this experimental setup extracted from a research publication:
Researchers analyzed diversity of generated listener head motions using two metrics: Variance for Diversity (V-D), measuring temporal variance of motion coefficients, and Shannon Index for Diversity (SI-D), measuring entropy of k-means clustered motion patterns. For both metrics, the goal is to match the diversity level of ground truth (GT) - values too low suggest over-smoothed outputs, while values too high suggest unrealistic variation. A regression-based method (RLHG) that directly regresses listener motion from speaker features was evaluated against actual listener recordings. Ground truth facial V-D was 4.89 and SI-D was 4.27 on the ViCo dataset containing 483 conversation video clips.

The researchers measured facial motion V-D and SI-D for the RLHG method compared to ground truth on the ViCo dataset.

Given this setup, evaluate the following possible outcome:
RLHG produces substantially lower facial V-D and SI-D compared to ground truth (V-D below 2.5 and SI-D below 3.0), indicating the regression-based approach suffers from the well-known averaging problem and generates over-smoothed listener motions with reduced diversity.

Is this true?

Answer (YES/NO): NO